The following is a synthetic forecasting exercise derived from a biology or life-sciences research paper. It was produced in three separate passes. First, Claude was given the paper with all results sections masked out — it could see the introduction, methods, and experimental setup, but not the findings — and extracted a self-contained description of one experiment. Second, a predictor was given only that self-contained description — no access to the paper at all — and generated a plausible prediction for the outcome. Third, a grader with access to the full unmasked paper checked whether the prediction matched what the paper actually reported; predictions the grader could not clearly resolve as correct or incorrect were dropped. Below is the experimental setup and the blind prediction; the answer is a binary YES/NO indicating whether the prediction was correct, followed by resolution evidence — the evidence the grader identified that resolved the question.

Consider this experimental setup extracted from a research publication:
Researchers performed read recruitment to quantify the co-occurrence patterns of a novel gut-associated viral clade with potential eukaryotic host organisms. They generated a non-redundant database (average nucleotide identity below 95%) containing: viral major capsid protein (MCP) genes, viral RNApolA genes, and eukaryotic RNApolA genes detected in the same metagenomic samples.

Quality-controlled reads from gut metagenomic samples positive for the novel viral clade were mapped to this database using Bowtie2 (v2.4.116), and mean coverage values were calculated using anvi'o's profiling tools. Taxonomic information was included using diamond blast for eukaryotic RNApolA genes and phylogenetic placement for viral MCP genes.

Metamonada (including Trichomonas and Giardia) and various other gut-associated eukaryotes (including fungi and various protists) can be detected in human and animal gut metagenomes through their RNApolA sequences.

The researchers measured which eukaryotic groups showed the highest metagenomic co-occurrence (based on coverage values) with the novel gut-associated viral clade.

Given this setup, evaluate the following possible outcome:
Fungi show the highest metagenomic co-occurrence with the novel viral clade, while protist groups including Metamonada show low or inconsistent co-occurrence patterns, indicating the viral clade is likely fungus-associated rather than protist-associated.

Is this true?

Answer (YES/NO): NO